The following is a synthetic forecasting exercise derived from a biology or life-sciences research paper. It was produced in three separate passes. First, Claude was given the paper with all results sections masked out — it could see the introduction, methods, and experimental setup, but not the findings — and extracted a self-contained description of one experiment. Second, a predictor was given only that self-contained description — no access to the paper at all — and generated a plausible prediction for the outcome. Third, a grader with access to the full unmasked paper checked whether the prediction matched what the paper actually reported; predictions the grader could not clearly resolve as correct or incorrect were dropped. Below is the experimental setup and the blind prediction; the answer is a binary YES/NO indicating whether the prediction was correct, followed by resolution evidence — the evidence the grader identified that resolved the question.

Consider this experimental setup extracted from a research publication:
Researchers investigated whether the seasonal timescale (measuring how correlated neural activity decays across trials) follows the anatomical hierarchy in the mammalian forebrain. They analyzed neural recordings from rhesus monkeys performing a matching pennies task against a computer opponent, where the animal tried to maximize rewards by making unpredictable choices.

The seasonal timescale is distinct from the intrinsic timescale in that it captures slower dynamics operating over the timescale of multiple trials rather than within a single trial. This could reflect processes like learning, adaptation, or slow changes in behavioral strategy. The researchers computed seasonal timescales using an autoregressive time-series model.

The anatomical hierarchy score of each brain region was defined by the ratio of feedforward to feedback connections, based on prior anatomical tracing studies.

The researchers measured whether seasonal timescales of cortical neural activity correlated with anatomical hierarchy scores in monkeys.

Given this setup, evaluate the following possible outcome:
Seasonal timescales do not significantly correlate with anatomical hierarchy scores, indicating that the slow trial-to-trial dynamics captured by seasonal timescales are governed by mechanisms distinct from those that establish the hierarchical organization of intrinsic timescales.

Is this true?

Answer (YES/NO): NO